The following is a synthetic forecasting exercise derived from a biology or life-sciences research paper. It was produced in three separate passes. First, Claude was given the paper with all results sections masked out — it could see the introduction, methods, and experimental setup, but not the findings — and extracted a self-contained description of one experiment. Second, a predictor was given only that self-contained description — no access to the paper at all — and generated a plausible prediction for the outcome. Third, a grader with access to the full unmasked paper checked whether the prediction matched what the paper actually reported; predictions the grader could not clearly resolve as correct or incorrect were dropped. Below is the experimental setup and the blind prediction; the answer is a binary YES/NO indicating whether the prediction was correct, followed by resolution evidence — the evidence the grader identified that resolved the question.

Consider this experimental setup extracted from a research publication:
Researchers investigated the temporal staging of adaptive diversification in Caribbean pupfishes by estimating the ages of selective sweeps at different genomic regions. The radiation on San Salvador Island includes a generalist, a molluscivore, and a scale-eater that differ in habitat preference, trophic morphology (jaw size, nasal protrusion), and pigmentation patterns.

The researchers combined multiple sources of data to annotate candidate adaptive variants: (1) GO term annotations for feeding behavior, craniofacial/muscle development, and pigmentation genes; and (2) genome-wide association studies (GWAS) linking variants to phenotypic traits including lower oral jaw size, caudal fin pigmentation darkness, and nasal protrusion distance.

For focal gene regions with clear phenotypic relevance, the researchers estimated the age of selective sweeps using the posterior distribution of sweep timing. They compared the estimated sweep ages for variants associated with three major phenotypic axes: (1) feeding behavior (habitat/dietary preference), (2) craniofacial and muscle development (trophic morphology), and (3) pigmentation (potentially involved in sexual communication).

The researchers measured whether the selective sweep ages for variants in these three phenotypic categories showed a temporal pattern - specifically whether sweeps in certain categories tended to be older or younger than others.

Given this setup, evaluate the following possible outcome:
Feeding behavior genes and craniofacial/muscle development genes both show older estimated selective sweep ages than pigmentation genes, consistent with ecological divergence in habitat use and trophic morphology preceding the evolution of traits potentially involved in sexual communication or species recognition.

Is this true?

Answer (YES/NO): NO